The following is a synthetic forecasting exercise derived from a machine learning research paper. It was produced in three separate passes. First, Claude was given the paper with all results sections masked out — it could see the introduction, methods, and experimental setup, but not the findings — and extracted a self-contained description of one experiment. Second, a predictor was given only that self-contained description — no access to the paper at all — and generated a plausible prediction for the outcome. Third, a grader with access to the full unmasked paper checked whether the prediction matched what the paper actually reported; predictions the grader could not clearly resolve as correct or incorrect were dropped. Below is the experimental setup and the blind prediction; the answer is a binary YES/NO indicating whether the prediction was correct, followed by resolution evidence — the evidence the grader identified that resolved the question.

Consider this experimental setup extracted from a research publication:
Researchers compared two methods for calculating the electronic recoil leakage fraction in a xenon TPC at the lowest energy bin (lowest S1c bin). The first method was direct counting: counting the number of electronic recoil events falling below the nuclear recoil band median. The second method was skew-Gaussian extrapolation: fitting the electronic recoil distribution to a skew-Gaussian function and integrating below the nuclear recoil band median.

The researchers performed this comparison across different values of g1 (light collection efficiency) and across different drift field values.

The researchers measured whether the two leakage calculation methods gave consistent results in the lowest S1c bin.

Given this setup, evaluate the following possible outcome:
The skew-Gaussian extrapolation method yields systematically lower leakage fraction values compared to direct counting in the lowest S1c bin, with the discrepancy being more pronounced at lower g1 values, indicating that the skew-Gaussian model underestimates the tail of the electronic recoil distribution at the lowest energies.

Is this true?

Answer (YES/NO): NO